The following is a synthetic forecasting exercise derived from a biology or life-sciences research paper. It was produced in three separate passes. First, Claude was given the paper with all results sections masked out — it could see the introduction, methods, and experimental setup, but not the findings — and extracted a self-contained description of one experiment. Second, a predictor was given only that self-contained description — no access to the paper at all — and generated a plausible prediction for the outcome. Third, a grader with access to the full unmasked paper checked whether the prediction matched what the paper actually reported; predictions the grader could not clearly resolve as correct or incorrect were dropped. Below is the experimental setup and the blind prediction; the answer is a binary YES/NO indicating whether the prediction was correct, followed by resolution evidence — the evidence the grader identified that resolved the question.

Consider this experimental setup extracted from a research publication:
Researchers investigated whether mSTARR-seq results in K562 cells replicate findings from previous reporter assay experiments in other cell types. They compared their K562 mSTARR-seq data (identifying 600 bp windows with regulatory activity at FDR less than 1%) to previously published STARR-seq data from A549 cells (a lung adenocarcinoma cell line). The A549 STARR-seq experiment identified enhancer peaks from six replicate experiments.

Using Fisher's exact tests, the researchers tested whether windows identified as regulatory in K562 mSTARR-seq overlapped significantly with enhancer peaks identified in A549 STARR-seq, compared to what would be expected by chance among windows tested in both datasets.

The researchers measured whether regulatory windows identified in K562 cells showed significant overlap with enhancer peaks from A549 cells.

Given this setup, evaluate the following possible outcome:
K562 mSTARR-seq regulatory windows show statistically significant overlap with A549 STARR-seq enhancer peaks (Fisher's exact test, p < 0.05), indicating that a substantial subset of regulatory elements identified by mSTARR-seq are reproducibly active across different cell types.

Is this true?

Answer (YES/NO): YES